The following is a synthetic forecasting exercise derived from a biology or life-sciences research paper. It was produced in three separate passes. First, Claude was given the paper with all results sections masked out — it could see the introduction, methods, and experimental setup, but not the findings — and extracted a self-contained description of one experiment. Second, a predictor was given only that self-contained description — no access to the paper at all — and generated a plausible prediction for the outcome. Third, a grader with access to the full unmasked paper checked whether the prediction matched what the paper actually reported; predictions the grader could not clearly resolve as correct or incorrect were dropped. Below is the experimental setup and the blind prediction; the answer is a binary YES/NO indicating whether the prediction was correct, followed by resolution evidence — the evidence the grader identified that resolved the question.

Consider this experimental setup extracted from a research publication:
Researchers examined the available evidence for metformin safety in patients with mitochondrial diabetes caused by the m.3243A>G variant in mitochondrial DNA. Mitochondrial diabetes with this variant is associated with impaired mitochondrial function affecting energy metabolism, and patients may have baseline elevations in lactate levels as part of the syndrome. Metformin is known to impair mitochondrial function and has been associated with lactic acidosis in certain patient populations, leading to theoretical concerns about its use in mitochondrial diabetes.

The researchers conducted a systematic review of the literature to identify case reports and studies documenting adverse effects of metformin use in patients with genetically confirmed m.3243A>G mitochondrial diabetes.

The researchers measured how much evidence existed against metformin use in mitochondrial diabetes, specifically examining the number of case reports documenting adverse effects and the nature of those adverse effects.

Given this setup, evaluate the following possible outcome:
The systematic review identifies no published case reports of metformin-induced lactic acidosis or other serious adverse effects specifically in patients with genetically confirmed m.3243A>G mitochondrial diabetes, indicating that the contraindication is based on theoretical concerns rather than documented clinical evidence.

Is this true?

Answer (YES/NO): NO